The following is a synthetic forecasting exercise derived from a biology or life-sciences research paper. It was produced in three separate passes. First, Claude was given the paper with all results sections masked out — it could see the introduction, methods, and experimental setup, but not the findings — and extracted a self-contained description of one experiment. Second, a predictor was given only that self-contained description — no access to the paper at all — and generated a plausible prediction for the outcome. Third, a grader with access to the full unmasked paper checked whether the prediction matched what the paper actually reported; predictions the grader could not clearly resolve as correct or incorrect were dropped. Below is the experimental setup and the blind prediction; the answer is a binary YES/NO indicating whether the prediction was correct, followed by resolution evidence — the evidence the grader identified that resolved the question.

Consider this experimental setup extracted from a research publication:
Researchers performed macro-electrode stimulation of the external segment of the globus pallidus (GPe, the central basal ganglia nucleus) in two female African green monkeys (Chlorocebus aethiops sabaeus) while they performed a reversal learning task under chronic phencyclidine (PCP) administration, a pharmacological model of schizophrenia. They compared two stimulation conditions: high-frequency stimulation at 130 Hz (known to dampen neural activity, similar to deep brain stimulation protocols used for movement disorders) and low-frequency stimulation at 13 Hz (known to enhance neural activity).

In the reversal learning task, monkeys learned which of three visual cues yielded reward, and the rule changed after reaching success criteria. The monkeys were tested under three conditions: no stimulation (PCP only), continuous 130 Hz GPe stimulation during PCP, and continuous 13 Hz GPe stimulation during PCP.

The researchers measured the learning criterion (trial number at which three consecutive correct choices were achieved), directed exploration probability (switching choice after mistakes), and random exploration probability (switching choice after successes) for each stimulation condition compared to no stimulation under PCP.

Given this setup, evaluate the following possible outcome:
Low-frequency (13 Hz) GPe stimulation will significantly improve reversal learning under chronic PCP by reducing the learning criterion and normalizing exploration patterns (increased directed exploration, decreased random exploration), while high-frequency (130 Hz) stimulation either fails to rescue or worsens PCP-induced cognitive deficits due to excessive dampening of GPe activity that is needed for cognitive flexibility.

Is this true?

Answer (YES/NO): YES